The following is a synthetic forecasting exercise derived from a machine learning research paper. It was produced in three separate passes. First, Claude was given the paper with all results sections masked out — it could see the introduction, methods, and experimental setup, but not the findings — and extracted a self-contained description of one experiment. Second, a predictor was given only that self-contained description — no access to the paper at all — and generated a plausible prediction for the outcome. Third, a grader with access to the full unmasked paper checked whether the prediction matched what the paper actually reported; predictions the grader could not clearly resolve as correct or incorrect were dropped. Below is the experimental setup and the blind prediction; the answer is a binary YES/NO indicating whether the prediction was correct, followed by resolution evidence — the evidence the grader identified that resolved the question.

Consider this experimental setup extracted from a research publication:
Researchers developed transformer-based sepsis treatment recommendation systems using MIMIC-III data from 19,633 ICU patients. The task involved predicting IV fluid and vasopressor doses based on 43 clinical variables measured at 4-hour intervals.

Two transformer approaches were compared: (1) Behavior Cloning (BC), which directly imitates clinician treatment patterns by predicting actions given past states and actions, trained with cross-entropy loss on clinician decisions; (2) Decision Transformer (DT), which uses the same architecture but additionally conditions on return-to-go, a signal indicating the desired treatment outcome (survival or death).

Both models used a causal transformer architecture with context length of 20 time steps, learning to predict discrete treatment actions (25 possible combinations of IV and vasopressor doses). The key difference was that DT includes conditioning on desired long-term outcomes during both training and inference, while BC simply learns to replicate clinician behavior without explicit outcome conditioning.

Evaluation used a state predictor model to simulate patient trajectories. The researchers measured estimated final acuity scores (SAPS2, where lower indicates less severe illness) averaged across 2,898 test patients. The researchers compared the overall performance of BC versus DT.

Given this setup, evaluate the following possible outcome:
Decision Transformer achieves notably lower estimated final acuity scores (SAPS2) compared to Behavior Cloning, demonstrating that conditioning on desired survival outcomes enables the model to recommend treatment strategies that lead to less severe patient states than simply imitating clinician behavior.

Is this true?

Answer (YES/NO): NO